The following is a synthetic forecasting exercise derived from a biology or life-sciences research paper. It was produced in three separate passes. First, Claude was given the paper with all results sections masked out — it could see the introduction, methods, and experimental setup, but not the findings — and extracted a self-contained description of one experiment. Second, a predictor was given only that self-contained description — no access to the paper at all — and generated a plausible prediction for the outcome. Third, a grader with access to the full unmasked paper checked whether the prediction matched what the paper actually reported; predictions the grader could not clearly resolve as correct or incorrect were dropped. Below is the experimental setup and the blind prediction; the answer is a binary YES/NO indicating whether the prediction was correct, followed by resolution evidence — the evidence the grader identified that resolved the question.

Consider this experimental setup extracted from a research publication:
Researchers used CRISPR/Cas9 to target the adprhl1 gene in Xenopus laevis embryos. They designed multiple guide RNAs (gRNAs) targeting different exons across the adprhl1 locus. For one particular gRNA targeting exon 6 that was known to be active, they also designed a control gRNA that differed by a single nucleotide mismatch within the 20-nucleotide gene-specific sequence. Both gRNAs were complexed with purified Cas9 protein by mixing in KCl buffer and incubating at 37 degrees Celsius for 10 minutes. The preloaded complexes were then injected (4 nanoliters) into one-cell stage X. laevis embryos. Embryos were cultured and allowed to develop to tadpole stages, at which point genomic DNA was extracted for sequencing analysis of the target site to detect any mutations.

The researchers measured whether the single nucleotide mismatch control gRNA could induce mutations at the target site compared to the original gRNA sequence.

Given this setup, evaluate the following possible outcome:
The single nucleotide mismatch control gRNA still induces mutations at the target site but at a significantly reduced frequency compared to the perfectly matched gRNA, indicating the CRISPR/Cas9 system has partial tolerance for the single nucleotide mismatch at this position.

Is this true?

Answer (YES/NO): NO